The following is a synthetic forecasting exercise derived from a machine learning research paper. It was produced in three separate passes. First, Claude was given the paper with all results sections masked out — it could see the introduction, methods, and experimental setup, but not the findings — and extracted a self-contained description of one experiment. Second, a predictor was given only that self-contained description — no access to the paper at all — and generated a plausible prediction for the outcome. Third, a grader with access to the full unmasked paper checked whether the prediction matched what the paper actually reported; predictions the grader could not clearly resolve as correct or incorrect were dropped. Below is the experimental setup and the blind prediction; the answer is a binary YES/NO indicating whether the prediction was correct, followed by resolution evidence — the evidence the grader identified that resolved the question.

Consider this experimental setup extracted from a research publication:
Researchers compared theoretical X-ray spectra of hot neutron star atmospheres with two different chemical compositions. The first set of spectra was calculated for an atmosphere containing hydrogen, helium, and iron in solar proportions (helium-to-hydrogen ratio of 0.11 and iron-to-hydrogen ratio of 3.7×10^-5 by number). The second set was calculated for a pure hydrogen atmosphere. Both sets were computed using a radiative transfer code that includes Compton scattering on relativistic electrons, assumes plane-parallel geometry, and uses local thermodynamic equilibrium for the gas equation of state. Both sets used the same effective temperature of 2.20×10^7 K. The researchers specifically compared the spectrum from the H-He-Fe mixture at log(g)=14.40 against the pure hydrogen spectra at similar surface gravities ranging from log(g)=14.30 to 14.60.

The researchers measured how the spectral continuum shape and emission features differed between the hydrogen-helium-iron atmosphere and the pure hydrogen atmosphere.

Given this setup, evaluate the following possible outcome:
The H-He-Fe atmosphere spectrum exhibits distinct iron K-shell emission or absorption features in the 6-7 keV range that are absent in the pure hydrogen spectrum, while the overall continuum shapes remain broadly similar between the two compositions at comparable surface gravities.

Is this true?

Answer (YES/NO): NO